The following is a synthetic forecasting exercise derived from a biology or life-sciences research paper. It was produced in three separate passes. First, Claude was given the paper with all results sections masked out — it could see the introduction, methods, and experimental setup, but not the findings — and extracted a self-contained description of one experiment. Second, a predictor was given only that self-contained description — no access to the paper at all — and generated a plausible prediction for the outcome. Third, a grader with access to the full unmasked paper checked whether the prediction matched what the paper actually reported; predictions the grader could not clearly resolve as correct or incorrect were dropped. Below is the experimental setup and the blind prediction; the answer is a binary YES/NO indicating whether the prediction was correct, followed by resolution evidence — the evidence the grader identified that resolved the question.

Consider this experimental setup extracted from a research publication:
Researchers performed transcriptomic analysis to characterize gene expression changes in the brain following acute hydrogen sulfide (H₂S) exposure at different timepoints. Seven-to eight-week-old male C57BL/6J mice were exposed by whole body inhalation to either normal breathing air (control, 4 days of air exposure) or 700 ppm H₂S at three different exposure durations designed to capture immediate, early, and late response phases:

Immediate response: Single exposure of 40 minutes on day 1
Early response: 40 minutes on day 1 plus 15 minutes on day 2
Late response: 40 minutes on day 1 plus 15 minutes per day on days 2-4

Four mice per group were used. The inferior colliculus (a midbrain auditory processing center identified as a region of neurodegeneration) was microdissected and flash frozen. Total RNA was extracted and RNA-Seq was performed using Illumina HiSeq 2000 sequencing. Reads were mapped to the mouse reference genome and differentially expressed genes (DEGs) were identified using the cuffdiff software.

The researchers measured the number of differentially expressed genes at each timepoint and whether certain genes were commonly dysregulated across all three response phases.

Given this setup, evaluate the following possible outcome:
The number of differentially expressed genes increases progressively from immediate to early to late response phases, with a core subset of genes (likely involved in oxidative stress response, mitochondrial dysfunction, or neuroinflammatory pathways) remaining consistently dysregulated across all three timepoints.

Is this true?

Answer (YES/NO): NO